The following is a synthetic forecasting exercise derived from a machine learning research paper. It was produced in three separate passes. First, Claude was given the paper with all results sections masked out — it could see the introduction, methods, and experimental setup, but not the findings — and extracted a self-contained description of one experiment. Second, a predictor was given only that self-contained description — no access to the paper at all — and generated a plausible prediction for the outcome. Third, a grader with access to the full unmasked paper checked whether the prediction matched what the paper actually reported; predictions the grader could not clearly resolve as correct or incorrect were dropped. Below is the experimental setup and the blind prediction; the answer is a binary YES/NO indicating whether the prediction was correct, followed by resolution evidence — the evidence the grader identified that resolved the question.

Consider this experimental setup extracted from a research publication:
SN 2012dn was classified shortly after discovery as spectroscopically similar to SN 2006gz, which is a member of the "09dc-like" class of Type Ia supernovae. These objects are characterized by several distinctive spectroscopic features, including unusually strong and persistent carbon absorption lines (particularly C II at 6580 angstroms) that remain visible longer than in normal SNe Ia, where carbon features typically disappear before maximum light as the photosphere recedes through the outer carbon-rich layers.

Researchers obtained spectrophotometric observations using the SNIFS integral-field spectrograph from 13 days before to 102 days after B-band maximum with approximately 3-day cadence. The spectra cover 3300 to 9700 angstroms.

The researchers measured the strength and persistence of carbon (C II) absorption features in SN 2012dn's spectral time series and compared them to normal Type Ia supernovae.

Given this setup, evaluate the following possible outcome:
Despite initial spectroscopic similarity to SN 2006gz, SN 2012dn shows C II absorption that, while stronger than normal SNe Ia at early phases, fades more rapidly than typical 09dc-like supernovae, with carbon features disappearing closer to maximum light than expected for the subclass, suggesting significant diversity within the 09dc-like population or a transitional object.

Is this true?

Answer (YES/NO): NO